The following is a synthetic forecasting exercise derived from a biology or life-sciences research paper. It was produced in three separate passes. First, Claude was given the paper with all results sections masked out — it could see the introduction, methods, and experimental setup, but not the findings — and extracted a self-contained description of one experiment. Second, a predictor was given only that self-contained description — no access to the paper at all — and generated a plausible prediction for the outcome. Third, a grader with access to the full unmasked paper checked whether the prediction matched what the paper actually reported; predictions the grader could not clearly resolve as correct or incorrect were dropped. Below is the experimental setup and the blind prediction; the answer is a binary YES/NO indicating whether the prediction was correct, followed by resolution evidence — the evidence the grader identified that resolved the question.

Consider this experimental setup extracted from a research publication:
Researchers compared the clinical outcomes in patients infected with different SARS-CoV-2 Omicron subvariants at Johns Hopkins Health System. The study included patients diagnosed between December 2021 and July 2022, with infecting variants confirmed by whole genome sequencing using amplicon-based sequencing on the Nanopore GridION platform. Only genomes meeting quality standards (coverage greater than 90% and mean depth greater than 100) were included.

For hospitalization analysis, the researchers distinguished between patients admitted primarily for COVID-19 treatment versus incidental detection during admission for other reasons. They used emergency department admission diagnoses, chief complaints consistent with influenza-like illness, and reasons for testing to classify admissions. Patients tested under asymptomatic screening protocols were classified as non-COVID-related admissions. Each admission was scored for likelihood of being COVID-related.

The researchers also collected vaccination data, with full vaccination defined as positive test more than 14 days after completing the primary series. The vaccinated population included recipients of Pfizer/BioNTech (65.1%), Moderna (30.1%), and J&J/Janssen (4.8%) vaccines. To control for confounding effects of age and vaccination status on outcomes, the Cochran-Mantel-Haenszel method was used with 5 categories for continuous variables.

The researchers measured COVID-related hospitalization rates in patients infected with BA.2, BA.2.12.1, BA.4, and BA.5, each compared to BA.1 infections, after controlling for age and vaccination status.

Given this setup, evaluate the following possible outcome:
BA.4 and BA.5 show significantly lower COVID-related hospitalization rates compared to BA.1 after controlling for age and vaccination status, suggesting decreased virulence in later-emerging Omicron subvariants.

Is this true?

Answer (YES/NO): NO